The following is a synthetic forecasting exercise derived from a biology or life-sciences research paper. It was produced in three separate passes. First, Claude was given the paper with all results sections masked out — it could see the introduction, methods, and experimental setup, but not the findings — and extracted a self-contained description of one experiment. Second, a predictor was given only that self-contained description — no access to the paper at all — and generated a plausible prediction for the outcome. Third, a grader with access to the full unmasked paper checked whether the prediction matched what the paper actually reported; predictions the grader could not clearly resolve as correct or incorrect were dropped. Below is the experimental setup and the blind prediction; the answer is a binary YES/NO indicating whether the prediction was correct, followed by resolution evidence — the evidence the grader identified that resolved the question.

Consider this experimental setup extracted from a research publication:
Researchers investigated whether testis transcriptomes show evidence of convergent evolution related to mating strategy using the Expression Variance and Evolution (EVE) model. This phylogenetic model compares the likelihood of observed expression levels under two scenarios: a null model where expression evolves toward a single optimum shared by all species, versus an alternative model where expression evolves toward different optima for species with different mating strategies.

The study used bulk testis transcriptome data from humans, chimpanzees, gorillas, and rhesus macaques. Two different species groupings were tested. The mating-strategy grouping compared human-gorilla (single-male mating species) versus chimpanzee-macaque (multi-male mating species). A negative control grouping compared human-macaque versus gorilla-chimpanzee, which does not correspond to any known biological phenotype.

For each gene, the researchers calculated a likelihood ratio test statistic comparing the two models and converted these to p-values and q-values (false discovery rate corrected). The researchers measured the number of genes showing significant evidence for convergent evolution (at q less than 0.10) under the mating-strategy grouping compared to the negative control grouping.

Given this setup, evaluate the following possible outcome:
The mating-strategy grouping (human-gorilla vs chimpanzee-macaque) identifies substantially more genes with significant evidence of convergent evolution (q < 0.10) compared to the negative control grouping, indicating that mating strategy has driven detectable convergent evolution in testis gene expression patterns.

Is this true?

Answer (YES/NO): YES